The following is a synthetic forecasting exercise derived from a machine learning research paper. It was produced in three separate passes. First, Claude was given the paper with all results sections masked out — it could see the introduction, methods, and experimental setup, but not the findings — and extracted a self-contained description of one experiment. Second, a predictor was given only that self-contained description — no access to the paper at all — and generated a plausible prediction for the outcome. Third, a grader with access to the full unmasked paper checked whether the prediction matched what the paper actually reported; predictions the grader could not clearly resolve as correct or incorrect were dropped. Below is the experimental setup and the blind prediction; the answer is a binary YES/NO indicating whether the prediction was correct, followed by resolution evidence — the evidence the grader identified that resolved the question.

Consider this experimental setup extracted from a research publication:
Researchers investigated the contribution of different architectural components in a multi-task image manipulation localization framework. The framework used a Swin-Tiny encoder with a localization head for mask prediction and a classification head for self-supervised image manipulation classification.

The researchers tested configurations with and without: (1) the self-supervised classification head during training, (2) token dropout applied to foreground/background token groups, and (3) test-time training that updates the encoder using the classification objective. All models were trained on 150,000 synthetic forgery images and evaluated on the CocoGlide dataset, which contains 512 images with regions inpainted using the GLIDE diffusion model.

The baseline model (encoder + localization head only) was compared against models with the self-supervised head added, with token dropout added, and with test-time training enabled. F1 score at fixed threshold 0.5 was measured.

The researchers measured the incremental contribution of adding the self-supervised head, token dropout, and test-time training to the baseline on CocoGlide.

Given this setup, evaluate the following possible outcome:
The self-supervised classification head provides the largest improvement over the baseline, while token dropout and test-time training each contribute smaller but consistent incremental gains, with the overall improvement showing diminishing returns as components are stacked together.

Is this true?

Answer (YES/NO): NO